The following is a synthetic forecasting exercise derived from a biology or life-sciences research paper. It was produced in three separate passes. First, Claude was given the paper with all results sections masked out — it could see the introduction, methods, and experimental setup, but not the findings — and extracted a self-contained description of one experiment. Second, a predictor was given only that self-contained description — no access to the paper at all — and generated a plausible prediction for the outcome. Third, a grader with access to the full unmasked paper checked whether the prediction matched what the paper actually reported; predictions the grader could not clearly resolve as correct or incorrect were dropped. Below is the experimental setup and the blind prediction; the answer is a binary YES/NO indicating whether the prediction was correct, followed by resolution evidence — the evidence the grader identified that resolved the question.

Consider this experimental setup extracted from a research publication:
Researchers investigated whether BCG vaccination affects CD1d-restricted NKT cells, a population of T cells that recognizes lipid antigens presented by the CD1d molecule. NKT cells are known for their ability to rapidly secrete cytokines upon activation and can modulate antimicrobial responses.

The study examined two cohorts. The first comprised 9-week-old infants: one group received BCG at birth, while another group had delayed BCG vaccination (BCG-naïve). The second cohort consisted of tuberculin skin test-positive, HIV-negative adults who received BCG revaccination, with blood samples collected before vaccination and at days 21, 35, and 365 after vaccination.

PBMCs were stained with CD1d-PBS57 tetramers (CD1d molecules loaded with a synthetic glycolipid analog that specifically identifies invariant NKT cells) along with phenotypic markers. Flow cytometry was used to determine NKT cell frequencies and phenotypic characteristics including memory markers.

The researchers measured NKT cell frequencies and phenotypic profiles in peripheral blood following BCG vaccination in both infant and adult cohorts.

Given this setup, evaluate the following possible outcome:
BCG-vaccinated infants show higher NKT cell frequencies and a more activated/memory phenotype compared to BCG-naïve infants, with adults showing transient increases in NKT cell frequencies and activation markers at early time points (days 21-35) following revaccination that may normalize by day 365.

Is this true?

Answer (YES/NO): NO